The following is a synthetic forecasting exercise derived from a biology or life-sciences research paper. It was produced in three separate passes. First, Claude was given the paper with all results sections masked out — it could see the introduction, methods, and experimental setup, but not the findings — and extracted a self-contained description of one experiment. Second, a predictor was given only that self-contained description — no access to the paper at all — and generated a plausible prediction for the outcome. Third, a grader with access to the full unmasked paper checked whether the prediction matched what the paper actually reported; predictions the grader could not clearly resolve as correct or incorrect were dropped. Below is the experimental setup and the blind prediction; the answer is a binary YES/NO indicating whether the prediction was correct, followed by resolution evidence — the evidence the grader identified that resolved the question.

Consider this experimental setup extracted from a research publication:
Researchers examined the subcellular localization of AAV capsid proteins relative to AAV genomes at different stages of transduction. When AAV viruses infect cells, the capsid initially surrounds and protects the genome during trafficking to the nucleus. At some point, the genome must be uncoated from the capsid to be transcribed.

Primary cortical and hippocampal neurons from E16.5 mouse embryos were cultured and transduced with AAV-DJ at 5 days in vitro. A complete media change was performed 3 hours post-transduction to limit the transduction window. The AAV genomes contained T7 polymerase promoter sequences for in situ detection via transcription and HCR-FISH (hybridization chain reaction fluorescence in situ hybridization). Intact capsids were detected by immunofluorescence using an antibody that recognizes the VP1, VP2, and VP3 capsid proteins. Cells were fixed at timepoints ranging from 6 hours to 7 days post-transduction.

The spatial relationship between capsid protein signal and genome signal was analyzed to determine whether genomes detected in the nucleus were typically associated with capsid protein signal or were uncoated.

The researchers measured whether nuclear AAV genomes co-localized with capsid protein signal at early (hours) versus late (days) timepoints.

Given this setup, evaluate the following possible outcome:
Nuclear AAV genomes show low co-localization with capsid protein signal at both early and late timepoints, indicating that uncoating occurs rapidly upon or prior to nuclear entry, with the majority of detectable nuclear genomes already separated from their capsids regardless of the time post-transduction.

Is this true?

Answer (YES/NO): NO